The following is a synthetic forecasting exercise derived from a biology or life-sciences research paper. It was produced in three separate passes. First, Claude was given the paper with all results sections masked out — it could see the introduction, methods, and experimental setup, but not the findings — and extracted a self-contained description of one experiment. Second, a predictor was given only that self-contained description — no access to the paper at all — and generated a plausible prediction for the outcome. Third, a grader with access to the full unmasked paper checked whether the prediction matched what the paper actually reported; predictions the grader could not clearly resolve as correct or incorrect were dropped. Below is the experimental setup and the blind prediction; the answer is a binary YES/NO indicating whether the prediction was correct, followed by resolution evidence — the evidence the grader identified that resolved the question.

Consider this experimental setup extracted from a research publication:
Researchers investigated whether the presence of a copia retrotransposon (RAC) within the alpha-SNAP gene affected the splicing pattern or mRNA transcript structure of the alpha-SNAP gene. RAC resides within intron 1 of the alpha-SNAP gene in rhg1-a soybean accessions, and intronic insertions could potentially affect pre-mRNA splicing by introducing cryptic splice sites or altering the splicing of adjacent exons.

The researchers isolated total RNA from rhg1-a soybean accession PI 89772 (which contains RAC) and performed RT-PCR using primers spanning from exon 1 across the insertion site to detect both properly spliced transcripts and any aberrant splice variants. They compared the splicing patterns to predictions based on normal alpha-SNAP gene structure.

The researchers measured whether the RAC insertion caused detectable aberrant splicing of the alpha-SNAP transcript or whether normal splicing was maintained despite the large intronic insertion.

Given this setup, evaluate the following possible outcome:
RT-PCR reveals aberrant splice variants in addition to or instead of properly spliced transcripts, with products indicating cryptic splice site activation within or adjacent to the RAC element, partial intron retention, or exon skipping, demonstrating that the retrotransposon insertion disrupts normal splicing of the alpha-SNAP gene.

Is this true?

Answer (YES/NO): NO